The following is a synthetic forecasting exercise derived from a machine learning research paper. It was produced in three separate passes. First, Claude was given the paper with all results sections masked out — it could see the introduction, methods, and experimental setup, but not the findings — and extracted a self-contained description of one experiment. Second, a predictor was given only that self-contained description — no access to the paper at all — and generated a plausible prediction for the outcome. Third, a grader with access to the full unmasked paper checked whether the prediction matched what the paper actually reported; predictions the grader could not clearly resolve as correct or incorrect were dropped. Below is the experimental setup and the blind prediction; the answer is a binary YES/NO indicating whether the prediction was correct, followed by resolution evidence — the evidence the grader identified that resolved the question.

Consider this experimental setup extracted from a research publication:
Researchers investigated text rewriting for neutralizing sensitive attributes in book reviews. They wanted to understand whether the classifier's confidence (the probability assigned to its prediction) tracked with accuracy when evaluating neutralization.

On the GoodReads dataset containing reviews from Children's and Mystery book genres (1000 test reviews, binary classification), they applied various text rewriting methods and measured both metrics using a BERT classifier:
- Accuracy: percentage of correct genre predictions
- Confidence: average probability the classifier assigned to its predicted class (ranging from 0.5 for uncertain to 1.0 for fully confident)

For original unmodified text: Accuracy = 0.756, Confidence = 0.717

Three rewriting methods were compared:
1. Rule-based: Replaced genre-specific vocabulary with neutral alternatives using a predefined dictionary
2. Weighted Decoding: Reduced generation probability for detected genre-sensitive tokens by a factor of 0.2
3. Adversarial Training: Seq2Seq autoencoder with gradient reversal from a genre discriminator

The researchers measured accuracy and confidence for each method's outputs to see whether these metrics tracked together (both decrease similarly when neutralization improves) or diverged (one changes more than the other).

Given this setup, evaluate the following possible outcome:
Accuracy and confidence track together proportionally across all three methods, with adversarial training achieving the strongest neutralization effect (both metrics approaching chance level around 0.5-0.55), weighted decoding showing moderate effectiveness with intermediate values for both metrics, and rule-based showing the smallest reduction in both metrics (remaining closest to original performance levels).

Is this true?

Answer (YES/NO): NO